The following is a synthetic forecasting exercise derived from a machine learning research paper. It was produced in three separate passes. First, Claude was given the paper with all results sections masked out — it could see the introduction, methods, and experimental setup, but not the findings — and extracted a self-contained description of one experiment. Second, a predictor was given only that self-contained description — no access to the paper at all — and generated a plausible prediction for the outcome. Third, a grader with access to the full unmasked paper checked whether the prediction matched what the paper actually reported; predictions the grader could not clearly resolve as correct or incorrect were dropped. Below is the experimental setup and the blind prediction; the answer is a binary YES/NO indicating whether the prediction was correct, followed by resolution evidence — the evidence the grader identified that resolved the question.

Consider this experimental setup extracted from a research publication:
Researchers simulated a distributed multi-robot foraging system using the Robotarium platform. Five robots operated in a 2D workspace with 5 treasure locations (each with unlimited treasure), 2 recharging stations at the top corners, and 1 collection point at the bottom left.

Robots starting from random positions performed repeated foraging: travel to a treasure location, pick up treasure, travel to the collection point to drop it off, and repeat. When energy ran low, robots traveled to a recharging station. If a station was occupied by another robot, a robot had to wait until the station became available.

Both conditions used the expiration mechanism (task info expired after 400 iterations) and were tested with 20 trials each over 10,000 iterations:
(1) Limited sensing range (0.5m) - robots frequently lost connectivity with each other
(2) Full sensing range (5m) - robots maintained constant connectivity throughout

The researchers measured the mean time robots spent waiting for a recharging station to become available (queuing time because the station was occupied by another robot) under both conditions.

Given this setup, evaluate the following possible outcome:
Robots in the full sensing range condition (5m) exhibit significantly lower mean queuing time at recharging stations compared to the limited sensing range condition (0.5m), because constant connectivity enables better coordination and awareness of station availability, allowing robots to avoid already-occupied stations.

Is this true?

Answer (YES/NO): NO